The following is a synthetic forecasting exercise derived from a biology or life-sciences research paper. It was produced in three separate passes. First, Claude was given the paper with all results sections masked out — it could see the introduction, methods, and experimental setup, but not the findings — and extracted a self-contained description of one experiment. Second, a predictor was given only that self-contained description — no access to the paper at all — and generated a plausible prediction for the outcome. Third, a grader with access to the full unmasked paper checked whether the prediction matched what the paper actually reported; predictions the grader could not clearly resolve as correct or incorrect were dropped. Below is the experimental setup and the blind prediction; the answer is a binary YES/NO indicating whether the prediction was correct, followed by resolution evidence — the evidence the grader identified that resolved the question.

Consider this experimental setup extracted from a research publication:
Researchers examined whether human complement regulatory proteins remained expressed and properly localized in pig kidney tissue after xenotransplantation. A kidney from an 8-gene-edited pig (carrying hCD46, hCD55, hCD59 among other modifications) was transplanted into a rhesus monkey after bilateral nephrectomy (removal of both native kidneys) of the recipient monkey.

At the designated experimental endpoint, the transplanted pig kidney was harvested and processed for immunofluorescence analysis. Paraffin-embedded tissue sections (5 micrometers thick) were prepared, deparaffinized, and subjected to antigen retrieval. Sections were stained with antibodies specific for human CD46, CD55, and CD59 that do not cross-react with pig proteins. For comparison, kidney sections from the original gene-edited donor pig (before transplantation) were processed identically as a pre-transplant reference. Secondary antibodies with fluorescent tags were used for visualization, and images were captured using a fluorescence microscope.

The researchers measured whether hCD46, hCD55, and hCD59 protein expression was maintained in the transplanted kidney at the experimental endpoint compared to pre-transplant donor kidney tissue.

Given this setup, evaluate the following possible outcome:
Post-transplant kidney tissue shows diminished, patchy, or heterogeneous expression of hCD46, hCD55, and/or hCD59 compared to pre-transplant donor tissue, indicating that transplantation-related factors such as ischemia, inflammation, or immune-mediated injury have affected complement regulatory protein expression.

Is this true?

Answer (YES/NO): NO